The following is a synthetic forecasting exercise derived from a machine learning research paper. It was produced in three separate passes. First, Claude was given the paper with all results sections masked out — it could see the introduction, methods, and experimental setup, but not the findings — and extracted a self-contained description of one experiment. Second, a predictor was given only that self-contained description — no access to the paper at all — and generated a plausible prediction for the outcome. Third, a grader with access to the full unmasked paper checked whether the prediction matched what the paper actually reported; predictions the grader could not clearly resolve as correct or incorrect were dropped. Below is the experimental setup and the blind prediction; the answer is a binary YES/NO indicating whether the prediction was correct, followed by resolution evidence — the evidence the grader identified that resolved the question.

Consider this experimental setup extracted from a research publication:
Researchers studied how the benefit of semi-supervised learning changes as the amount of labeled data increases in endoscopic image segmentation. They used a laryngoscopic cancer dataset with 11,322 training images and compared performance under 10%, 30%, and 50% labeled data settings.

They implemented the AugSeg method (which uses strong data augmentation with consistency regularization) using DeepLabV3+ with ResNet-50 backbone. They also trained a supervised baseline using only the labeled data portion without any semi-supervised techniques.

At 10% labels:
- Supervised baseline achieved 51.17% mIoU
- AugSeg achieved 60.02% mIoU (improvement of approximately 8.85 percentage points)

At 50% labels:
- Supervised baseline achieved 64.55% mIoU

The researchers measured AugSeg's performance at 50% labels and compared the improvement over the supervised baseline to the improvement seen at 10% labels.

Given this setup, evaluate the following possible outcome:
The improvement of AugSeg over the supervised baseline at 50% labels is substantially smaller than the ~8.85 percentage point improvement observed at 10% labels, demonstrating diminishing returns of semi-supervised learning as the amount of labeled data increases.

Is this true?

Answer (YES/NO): YES